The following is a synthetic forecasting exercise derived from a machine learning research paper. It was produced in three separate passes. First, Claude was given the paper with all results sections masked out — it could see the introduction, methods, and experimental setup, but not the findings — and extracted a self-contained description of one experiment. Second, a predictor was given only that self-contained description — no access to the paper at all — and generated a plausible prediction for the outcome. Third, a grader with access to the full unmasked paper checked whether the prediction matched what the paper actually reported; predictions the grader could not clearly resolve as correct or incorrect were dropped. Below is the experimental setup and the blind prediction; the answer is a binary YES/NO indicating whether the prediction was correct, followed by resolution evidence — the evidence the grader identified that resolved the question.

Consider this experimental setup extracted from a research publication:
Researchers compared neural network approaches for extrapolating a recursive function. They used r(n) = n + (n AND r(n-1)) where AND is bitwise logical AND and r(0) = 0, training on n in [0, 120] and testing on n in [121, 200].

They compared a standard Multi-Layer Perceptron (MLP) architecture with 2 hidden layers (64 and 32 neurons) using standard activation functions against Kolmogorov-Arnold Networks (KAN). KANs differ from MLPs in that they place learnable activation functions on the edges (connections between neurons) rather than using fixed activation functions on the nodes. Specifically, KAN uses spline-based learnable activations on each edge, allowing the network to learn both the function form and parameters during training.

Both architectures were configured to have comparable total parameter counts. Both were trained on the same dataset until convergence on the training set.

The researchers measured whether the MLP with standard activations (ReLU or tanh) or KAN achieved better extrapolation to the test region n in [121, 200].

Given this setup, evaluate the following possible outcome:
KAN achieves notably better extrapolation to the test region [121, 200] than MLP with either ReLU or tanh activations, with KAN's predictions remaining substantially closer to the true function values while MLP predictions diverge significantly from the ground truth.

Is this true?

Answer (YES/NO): NO